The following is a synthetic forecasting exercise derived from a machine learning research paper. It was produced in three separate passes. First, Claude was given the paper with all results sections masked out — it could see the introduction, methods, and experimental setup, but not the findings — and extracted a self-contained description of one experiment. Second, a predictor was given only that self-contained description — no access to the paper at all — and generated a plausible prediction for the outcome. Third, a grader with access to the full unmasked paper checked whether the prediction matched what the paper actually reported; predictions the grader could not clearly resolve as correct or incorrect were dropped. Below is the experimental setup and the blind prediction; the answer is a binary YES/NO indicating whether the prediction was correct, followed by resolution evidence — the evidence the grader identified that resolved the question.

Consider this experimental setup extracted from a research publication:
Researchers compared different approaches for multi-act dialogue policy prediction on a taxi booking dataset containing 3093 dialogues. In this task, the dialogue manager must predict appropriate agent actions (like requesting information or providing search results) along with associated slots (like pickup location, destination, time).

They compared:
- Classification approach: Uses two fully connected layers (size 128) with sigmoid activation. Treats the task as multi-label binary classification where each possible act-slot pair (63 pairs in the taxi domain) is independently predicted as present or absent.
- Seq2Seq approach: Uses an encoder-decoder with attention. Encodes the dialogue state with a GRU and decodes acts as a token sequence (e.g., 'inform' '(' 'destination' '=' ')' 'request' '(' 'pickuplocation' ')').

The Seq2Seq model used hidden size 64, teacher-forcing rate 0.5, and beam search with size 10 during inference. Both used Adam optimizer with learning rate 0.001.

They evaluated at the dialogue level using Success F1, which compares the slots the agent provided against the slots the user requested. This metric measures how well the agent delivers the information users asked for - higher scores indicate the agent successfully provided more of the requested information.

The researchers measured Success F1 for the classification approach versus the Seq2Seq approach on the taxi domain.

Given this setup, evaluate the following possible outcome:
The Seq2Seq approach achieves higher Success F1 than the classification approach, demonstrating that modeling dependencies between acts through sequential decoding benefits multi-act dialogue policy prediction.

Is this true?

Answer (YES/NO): NO